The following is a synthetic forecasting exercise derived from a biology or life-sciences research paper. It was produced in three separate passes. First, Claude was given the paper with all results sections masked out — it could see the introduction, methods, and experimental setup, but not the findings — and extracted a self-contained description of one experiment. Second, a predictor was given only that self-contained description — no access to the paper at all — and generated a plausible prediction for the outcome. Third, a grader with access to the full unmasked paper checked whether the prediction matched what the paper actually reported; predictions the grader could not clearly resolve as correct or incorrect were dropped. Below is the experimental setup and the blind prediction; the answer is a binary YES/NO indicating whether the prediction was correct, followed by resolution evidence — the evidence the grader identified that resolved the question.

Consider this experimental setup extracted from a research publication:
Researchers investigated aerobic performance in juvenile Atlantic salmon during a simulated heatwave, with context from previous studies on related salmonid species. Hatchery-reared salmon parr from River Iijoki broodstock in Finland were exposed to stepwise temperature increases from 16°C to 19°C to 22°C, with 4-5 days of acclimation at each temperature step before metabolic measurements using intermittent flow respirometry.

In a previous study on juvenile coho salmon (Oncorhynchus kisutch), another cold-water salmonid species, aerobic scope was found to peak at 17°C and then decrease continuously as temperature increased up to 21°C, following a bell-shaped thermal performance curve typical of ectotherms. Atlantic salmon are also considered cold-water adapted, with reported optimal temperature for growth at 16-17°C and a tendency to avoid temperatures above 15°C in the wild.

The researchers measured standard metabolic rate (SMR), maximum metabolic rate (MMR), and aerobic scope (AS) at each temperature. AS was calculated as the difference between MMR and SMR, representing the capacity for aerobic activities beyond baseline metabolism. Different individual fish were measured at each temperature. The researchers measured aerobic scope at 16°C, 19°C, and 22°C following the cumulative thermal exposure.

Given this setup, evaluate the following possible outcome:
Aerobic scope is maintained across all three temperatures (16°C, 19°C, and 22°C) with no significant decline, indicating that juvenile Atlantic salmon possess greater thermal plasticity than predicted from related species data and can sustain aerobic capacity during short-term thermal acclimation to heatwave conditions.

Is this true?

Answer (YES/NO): YES